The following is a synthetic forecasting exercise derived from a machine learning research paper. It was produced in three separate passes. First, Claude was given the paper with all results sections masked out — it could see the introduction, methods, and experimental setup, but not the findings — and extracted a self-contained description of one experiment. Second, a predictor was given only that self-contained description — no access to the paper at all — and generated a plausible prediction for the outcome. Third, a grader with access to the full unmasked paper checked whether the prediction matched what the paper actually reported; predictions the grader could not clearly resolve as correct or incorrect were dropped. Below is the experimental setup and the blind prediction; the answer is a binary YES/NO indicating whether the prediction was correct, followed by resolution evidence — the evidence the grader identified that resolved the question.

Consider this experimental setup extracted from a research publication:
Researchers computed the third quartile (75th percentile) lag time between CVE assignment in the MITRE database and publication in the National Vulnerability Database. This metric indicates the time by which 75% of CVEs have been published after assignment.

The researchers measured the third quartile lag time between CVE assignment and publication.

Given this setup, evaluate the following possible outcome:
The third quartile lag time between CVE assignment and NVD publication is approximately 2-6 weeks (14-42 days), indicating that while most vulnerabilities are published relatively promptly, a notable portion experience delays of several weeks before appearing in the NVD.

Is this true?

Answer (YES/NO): NO